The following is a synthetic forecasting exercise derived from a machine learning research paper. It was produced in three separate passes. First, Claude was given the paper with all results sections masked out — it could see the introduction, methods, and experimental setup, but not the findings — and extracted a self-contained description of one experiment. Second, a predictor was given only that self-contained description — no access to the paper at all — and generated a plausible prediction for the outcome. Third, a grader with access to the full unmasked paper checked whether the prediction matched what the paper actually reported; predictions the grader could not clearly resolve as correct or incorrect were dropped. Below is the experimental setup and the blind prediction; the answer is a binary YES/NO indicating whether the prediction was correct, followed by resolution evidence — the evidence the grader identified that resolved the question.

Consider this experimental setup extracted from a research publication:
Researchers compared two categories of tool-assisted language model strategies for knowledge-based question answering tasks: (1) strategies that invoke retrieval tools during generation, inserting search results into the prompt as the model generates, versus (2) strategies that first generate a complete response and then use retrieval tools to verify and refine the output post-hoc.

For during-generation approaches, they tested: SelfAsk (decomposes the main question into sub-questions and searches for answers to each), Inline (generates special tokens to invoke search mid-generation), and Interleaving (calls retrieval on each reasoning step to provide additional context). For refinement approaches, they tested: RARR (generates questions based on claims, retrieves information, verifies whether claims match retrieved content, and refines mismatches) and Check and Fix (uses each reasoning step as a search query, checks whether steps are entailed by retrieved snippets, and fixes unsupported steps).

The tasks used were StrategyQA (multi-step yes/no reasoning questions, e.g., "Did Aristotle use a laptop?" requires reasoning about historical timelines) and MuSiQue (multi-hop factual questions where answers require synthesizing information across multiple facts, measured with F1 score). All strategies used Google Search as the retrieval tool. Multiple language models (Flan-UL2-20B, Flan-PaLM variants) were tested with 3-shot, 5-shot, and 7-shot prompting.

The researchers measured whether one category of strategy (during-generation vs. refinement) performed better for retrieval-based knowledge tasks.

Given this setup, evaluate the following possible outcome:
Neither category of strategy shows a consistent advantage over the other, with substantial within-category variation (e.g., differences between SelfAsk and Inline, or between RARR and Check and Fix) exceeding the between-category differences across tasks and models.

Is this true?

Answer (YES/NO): NO